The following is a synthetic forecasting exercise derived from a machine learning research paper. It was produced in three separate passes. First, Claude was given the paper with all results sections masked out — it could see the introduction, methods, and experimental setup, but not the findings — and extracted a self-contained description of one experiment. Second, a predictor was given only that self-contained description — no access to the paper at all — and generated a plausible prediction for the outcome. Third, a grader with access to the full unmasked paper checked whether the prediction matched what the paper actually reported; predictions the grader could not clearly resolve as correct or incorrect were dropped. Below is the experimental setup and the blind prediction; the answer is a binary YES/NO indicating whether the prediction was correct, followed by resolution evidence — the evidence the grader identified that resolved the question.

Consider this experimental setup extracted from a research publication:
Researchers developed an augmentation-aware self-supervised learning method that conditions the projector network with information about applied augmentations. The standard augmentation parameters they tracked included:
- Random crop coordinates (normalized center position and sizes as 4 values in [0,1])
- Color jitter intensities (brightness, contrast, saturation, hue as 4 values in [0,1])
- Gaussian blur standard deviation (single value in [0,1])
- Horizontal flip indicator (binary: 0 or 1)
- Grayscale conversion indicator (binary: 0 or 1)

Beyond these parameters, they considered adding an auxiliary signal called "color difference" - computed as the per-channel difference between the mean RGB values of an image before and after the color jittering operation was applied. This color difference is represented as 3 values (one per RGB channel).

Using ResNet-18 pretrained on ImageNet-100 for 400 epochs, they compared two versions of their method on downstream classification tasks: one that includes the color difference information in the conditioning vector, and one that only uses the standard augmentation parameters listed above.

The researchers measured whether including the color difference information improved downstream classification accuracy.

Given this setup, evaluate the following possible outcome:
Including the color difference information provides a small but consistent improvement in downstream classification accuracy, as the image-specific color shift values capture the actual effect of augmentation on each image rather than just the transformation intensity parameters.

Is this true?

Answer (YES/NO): YES